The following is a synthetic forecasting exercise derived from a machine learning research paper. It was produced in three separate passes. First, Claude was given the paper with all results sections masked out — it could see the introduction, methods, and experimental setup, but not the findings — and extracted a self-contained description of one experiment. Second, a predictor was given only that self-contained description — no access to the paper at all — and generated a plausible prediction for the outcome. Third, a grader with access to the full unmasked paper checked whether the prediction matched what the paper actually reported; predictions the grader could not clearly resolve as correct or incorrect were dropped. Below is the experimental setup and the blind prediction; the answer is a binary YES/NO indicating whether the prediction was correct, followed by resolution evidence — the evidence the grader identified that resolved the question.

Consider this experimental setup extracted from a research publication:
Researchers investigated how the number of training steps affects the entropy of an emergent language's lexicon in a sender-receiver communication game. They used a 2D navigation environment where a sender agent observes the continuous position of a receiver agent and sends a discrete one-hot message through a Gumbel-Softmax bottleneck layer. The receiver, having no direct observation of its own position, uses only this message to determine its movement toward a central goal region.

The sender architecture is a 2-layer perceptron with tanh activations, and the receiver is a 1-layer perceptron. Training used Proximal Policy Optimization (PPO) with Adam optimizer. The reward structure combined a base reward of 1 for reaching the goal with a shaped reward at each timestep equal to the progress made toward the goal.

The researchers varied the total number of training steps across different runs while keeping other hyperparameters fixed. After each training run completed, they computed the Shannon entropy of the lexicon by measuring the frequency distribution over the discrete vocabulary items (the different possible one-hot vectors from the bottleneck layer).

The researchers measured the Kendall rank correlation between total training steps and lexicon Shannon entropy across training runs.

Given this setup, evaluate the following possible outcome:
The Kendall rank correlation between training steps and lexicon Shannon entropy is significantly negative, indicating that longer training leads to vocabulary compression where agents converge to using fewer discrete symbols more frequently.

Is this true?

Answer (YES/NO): YES